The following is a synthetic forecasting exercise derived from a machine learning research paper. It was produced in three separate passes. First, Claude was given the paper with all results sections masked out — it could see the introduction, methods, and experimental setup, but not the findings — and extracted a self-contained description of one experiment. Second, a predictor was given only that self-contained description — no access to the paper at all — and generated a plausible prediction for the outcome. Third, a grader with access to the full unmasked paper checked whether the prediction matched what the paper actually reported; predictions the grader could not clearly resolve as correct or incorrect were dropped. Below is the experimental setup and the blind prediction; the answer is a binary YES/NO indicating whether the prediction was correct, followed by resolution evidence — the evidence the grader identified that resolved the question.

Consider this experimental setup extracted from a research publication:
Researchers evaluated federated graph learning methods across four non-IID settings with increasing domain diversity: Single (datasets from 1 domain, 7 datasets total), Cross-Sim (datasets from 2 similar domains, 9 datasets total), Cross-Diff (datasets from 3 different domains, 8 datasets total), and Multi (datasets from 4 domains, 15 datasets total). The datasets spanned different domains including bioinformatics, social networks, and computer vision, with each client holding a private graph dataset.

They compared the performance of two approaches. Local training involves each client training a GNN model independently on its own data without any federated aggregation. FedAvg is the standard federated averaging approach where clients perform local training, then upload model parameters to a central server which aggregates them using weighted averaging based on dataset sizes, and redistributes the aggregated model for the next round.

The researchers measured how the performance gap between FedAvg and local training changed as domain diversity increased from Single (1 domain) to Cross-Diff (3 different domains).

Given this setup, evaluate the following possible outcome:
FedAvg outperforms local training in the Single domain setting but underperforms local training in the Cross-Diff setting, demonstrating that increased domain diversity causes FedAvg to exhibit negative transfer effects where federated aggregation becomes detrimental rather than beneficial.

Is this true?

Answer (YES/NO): NO